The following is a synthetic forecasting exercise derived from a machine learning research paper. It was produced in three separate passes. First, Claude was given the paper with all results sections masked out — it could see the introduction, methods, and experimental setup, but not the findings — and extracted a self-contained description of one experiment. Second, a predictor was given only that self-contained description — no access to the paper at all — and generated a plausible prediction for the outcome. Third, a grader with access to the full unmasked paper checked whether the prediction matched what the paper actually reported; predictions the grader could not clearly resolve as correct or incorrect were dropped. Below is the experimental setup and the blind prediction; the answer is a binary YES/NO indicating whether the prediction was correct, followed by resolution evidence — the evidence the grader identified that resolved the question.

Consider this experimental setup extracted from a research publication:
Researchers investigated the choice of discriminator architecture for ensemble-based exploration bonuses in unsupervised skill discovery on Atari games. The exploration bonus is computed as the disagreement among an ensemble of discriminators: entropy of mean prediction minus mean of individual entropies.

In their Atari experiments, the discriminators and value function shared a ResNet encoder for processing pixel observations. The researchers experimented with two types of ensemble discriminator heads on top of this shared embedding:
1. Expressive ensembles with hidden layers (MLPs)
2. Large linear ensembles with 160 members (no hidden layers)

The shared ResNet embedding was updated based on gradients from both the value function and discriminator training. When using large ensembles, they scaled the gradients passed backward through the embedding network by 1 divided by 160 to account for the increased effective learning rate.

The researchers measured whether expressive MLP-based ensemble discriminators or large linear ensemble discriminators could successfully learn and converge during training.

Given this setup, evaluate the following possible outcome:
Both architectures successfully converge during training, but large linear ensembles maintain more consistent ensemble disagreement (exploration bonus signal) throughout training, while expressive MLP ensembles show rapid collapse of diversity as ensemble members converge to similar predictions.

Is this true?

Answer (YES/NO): NO